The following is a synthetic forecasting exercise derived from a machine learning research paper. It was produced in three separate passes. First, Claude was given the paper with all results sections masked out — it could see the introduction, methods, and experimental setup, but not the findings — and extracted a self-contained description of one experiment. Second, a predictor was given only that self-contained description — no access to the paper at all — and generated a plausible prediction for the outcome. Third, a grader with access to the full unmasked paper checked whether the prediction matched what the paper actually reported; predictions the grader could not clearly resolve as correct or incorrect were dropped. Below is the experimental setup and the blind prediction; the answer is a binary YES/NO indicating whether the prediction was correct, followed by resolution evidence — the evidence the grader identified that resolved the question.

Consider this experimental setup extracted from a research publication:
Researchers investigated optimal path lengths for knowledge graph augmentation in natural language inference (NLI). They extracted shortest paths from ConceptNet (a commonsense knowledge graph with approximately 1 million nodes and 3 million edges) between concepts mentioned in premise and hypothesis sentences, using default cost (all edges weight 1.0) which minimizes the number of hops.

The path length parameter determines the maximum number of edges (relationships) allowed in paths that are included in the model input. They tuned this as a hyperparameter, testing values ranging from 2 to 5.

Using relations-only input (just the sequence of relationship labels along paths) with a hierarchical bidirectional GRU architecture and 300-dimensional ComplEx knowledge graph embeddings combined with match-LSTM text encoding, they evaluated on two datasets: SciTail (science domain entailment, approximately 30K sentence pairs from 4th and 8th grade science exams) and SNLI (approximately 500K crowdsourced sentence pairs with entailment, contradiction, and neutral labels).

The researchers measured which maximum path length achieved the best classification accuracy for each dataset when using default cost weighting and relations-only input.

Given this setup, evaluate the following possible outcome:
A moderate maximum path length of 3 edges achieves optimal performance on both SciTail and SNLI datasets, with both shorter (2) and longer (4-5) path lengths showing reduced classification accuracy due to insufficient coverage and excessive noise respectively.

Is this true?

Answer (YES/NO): YES